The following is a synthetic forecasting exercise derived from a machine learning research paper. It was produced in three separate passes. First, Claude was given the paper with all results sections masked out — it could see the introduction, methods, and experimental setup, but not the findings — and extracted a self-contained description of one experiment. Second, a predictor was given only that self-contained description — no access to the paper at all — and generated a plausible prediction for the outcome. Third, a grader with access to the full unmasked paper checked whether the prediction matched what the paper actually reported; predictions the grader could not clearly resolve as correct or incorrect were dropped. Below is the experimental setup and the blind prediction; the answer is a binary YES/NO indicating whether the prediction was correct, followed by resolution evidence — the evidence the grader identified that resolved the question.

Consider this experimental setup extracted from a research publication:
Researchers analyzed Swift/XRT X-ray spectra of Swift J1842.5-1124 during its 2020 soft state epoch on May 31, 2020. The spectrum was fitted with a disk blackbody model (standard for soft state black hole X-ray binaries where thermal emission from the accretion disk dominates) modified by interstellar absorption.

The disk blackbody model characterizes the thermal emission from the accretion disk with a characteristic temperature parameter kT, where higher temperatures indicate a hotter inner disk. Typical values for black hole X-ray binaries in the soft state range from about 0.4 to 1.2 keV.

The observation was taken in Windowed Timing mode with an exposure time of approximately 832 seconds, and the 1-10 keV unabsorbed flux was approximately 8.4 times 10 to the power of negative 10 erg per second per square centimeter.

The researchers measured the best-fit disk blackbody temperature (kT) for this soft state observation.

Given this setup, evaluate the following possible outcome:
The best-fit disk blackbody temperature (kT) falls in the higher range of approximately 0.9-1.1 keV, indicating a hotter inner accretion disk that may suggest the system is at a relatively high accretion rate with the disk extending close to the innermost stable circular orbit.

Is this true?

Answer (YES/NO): NO